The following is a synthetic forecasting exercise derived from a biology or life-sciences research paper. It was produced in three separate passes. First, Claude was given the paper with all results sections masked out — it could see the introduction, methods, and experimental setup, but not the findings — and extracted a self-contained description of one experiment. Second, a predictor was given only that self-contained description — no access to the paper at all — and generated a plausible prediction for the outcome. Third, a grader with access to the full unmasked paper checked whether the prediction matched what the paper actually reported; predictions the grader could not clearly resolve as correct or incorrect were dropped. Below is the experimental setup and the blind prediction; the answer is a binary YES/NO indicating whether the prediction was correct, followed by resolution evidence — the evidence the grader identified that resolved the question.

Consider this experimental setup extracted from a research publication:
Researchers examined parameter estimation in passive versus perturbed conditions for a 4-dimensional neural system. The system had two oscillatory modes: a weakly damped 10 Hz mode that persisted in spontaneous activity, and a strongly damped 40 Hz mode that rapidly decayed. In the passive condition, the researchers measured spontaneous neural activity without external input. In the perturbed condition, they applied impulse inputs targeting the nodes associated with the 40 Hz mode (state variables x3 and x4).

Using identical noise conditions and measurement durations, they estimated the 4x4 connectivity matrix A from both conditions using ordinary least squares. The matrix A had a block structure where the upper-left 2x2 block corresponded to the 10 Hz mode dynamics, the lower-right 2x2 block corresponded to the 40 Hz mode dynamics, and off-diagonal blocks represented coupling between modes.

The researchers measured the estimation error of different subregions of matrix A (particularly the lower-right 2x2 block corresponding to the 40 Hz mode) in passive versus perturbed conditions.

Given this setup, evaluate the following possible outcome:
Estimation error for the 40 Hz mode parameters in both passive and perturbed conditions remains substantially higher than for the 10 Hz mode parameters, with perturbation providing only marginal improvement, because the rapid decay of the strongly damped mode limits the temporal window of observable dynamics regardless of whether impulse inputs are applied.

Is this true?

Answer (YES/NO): NO